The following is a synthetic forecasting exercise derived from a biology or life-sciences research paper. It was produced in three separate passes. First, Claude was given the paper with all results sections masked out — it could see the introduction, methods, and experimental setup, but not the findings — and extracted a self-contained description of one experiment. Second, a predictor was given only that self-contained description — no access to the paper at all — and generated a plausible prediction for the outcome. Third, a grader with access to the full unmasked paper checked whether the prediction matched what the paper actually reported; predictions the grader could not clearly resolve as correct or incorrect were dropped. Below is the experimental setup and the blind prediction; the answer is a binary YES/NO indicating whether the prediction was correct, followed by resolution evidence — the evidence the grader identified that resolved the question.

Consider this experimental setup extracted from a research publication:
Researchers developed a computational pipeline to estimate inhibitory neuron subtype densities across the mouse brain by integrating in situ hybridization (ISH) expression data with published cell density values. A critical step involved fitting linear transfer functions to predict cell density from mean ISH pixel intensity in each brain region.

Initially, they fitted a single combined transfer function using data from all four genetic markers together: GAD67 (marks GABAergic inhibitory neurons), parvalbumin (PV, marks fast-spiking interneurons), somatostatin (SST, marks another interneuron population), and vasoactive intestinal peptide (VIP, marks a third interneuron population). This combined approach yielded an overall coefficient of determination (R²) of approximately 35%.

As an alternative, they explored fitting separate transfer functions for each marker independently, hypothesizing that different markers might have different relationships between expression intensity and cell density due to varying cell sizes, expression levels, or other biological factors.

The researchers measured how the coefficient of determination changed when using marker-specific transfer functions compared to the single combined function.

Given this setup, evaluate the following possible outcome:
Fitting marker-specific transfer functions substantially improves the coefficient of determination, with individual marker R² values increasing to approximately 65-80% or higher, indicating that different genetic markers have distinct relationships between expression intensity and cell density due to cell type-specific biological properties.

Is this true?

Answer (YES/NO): NO